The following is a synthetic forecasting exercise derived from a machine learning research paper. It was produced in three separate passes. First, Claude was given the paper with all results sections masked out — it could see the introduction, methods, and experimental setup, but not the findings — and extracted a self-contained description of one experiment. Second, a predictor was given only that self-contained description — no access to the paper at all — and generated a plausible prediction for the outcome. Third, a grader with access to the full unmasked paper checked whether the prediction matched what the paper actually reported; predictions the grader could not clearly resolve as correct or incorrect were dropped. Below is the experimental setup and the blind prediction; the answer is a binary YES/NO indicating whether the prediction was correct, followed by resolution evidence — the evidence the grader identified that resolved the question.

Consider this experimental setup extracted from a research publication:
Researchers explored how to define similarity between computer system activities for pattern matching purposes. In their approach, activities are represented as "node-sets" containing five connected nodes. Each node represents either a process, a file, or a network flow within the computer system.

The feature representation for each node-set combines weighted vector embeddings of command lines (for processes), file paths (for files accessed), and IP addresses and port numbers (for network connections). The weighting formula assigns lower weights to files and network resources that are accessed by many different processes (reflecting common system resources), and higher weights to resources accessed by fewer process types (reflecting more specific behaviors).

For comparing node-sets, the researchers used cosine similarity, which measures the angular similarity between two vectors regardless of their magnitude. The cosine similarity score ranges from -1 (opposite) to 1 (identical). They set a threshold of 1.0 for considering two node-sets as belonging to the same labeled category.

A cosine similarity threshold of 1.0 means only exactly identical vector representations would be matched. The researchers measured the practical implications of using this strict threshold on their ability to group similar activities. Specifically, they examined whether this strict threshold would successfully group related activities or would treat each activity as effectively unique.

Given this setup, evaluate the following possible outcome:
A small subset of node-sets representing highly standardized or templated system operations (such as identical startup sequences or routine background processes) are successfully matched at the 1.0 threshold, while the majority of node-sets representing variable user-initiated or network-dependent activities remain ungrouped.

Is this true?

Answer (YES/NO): NO